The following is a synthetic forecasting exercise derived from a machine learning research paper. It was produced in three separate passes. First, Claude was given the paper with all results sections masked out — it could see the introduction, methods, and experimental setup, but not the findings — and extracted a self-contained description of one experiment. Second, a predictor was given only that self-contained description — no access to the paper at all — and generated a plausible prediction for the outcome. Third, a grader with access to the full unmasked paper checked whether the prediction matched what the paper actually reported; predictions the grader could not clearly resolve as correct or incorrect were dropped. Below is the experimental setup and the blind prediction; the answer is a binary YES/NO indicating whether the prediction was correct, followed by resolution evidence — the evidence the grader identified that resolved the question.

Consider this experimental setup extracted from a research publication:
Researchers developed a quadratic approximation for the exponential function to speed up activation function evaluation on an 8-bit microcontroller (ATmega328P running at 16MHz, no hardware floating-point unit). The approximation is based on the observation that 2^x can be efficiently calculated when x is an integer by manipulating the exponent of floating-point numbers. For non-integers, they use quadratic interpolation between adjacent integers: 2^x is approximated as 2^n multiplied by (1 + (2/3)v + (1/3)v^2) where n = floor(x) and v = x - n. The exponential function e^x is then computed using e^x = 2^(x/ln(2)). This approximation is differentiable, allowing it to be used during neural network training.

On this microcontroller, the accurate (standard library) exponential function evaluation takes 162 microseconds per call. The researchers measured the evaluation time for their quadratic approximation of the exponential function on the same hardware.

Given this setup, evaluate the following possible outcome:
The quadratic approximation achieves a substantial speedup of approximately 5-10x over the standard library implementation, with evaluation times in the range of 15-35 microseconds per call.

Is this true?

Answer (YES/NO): NO